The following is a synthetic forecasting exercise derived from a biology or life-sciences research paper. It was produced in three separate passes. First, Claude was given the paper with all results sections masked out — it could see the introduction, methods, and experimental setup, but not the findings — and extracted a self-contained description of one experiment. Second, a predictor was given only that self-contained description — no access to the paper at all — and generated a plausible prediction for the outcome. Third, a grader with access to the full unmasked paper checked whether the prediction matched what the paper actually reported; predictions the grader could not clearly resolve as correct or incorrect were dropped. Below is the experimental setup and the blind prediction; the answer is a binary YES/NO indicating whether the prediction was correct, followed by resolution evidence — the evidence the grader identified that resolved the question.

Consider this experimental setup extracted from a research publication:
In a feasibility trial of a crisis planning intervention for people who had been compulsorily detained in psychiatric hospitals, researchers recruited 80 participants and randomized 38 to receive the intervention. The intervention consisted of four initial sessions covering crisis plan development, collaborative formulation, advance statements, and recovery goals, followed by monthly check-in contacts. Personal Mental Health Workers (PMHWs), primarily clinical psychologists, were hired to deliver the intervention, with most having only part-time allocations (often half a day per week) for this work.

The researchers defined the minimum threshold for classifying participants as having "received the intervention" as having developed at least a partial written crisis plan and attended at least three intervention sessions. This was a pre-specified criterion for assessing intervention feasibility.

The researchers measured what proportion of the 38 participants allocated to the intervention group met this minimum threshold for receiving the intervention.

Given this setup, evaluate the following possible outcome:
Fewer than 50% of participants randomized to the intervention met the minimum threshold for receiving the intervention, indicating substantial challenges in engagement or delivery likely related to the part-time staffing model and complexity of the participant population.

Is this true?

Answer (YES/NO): NO